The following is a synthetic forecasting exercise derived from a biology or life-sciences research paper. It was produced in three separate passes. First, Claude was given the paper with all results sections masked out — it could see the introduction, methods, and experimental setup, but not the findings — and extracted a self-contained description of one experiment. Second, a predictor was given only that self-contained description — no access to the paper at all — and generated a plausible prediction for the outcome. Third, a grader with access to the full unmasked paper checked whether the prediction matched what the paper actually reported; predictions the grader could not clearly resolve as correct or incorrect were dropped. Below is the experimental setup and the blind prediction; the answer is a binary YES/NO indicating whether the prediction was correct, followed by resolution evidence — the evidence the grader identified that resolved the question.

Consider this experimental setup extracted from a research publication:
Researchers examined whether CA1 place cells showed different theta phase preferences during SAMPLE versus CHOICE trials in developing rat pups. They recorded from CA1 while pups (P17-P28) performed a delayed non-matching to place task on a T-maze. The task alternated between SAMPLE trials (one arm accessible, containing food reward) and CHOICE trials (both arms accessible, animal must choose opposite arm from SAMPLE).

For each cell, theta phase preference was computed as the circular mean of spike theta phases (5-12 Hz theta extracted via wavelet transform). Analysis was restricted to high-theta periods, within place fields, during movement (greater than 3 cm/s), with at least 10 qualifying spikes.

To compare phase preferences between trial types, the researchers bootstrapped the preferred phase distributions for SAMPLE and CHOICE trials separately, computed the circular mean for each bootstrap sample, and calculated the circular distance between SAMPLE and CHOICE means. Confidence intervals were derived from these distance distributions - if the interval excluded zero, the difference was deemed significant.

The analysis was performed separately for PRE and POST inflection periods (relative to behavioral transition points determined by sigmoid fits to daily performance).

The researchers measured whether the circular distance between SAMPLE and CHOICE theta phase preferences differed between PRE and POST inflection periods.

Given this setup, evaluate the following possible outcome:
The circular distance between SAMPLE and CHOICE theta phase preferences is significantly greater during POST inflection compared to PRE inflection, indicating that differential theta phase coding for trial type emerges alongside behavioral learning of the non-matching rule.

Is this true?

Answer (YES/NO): YES